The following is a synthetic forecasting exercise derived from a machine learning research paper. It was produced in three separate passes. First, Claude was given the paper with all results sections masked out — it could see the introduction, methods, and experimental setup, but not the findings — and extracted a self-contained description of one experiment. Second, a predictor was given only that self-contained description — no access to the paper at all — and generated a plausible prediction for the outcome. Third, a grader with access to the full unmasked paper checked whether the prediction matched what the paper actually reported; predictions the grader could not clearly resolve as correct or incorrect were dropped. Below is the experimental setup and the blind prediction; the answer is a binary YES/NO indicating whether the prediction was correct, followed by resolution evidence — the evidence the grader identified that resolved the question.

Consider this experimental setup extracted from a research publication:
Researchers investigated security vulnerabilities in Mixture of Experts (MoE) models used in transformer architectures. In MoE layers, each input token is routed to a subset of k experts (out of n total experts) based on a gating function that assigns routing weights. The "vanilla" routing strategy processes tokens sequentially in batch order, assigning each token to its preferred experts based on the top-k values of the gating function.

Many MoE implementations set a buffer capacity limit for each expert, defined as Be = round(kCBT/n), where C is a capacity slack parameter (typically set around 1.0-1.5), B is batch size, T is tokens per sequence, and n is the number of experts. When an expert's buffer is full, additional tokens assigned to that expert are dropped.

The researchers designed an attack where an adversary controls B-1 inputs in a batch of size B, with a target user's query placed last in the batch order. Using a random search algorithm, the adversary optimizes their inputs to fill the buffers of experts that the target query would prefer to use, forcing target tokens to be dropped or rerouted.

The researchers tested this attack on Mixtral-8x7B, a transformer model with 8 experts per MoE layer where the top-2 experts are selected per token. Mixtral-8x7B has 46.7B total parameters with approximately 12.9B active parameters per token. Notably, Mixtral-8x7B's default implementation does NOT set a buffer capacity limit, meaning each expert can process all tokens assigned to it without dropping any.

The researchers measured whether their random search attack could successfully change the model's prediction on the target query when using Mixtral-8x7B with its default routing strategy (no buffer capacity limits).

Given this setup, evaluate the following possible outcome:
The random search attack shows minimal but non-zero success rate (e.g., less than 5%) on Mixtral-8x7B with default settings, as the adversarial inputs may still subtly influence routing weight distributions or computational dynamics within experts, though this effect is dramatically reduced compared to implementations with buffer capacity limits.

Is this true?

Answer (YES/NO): NO